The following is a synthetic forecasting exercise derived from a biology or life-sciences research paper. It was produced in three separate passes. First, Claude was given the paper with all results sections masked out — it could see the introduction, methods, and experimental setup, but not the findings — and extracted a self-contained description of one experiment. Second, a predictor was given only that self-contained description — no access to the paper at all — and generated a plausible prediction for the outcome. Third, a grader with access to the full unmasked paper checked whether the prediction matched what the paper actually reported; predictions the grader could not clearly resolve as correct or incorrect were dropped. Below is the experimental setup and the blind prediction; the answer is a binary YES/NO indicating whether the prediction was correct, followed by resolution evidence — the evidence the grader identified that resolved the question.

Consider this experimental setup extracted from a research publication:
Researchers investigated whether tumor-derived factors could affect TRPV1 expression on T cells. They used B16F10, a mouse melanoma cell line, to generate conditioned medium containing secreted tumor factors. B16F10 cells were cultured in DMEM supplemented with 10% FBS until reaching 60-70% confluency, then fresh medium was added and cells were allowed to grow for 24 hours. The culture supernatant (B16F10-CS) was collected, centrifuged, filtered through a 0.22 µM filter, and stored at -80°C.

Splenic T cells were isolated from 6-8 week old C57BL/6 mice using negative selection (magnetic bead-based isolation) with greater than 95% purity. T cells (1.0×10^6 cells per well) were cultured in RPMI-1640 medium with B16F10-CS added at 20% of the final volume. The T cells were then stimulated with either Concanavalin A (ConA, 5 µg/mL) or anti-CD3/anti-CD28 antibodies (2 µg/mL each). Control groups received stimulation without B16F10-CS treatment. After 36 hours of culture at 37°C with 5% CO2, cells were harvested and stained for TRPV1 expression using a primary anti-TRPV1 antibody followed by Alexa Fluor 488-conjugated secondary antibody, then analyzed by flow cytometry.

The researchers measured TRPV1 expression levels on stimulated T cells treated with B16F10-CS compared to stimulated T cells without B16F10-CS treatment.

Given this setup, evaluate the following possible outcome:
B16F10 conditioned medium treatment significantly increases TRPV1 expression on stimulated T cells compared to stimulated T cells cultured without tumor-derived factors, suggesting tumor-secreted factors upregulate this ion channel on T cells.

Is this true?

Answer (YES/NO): YES